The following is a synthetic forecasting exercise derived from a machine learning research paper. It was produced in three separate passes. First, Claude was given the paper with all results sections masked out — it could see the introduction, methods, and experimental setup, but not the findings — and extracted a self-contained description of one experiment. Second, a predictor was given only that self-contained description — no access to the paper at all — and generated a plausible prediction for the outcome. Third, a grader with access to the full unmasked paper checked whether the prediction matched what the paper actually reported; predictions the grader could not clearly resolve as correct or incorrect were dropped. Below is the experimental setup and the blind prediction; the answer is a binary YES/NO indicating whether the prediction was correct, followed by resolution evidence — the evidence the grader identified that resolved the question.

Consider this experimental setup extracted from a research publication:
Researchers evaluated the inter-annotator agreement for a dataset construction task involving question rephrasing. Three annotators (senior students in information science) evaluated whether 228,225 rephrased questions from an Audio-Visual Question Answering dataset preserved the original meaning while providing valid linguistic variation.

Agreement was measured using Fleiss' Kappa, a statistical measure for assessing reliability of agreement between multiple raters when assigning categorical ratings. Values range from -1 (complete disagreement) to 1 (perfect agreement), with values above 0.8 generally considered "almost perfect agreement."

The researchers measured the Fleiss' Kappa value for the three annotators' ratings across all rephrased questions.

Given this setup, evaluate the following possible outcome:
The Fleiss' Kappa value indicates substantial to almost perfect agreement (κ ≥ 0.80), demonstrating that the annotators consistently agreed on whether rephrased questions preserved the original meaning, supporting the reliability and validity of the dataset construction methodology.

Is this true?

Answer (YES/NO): YES